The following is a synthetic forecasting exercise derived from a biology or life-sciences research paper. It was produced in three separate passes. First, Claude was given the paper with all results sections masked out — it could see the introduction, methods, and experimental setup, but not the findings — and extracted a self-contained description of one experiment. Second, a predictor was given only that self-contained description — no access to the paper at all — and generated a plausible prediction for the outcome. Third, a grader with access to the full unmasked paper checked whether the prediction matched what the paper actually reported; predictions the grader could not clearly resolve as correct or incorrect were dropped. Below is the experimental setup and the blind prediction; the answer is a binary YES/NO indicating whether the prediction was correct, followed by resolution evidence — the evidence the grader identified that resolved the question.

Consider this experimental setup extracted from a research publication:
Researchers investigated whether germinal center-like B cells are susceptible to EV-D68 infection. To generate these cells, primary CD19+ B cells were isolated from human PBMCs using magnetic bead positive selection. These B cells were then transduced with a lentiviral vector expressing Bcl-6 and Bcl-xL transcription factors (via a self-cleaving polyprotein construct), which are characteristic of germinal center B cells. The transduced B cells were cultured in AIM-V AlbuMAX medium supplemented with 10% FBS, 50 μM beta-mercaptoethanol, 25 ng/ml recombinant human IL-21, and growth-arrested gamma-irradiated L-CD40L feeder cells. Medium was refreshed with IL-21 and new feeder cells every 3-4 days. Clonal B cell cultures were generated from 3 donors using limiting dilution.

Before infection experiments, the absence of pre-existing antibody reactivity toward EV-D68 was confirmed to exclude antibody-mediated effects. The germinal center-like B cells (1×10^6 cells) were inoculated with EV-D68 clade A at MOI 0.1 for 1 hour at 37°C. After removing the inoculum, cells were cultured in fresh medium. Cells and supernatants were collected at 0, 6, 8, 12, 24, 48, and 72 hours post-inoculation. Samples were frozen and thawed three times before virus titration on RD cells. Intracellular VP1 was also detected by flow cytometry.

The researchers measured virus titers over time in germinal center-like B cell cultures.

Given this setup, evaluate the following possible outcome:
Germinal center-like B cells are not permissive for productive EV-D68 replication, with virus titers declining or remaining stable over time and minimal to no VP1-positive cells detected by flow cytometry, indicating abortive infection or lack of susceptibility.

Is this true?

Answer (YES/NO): NO